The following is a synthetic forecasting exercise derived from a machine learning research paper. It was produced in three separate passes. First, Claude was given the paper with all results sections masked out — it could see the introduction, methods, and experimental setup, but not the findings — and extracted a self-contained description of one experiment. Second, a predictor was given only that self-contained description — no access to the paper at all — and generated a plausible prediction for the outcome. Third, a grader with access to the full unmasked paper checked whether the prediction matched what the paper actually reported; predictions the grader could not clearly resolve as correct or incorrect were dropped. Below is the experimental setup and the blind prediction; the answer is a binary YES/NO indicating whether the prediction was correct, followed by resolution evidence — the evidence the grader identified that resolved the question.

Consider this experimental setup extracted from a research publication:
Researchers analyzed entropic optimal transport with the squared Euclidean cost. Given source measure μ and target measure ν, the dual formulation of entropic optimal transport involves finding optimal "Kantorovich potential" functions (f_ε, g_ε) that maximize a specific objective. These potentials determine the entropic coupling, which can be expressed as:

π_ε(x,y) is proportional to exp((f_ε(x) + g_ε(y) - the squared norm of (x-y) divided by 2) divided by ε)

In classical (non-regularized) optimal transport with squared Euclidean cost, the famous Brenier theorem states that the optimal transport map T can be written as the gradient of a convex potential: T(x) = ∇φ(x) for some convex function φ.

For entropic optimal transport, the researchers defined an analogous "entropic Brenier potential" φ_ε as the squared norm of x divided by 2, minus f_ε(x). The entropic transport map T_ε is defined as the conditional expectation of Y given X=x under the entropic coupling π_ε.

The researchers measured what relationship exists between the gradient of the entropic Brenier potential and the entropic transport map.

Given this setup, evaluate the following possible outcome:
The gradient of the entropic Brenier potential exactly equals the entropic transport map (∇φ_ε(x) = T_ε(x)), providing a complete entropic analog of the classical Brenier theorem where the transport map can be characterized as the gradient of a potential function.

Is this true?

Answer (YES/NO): YES